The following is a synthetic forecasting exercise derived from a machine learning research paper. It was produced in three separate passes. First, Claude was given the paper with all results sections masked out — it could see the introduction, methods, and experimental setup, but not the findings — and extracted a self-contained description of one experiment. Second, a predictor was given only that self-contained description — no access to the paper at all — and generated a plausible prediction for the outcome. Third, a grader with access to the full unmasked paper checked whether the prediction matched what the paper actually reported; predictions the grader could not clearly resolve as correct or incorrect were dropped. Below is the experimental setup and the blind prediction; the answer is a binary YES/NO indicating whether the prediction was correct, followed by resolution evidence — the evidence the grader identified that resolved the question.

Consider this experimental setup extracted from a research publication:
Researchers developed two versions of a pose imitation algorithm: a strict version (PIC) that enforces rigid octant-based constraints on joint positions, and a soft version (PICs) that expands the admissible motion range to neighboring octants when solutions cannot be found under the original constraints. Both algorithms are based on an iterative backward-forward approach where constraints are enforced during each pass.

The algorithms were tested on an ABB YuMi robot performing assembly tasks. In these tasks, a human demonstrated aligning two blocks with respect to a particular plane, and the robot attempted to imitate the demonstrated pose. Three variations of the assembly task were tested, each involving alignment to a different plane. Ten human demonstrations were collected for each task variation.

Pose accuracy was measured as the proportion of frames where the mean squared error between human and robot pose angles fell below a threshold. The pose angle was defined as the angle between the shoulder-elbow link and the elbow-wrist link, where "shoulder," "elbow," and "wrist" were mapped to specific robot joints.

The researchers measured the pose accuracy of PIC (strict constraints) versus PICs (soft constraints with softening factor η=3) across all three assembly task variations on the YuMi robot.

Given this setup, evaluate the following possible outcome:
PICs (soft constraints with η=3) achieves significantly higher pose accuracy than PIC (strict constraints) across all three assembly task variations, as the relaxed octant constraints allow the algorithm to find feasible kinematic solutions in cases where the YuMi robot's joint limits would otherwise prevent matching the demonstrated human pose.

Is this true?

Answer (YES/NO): YES